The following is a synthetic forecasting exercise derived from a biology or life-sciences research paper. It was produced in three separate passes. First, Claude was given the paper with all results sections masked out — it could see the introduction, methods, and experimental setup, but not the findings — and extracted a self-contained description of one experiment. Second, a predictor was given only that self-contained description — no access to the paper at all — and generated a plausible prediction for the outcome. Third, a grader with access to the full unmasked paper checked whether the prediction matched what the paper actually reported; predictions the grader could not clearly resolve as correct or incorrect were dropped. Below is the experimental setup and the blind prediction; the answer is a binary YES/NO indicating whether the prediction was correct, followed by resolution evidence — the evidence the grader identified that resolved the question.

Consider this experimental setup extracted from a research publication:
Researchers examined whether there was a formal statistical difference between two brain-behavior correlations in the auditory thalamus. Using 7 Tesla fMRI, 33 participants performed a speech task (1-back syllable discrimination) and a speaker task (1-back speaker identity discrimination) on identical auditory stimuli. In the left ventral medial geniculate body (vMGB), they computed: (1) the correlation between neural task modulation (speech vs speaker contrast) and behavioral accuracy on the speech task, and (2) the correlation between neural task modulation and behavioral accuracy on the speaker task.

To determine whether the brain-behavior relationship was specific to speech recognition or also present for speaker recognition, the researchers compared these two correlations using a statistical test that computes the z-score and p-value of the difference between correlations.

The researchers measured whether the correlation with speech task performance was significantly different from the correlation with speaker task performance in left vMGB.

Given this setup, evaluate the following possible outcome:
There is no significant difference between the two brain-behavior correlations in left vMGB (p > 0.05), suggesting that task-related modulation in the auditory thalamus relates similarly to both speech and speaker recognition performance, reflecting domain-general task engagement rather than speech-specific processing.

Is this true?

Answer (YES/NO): YES